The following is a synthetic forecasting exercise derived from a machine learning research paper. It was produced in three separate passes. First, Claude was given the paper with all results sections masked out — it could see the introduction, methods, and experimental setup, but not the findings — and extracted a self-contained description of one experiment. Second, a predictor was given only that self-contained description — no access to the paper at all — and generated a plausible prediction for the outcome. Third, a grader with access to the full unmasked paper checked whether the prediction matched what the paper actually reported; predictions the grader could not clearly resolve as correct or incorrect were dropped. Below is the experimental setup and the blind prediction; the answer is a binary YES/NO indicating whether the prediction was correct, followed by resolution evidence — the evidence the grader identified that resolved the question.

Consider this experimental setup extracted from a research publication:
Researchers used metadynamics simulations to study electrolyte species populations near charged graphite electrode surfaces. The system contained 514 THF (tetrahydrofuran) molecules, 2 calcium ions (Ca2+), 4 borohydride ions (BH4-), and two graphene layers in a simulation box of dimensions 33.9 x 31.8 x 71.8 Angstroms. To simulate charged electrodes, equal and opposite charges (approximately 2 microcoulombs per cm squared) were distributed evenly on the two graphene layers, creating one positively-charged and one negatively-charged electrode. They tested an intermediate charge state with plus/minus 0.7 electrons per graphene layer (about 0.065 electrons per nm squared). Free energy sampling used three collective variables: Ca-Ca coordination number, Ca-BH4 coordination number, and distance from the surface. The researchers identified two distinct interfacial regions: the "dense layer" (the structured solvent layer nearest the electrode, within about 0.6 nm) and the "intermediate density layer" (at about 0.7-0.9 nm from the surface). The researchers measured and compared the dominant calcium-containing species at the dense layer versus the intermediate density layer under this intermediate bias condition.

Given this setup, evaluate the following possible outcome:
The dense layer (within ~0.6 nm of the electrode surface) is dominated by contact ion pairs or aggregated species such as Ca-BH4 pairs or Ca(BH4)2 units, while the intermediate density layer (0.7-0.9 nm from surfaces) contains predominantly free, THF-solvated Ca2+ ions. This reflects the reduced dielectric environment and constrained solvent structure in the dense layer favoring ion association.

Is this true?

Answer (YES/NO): NO